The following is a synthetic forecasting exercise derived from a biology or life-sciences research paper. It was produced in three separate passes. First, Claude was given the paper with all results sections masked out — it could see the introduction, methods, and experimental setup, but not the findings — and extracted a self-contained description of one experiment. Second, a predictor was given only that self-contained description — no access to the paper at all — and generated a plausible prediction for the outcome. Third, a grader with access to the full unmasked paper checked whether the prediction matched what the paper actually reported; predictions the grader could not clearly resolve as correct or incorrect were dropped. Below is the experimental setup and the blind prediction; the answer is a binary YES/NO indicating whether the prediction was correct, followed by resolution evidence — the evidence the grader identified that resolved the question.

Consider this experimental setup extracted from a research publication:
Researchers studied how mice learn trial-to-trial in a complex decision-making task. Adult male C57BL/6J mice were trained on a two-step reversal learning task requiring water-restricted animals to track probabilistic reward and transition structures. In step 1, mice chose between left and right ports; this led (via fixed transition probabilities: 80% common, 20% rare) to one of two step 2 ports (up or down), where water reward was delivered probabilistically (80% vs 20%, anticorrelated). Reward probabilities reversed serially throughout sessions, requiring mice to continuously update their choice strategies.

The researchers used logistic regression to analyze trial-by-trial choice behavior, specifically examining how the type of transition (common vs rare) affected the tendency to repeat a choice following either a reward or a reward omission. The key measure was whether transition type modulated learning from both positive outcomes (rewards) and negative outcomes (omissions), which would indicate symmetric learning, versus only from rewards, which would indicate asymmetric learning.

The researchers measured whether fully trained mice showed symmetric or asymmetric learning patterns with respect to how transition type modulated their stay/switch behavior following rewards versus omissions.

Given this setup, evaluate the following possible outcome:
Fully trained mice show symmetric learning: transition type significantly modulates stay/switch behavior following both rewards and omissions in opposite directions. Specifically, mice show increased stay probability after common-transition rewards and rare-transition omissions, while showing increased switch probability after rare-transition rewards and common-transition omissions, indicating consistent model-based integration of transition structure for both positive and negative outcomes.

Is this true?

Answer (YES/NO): NO